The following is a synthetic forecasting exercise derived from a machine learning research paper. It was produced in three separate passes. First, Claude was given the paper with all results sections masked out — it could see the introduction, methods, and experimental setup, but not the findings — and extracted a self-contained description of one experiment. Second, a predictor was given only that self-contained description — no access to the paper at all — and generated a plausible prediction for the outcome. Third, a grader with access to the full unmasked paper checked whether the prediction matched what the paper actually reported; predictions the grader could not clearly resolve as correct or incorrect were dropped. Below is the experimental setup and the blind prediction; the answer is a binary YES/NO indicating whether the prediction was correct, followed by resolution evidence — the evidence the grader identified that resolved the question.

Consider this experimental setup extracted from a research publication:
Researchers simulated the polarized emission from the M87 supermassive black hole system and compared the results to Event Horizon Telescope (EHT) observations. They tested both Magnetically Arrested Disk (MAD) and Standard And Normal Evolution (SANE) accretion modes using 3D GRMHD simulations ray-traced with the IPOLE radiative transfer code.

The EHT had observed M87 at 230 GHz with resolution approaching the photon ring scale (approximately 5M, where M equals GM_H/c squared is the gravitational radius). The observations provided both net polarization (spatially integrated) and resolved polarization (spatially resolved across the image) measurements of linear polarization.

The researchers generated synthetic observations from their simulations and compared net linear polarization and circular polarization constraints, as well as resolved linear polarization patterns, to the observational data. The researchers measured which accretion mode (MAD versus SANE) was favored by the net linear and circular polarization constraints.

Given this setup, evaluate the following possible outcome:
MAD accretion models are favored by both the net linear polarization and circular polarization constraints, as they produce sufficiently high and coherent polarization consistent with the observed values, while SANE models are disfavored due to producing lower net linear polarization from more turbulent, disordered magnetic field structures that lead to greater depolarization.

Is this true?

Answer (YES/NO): YES